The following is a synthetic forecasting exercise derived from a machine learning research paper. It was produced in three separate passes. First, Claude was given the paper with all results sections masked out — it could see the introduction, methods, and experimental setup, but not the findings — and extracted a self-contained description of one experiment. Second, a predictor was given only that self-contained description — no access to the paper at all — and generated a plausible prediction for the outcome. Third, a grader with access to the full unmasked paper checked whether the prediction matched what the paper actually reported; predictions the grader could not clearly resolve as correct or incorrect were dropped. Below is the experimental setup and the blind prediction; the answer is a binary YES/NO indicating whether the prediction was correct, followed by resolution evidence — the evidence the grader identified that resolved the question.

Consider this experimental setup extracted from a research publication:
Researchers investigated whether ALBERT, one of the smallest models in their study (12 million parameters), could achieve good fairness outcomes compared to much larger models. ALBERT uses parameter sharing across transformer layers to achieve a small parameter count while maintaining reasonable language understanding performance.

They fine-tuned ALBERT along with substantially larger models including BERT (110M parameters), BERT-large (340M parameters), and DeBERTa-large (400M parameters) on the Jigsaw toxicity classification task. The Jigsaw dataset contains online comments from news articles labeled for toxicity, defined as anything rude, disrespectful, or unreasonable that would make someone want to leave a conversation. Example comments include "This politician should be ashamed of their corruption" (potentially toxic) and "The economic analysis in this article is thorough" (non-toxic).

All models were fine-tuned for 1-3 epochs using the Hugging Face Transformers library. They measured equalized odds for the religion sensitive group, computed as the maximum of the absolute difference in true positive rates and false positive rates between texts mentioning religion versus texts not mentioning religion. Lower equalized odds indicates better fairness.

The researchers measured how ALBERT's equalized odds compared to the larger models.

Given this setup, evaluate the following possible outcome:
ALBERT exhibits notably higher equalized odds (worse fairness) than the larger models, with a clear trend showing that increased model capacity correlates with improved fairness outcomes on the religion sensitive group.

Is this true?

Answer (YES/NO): NO